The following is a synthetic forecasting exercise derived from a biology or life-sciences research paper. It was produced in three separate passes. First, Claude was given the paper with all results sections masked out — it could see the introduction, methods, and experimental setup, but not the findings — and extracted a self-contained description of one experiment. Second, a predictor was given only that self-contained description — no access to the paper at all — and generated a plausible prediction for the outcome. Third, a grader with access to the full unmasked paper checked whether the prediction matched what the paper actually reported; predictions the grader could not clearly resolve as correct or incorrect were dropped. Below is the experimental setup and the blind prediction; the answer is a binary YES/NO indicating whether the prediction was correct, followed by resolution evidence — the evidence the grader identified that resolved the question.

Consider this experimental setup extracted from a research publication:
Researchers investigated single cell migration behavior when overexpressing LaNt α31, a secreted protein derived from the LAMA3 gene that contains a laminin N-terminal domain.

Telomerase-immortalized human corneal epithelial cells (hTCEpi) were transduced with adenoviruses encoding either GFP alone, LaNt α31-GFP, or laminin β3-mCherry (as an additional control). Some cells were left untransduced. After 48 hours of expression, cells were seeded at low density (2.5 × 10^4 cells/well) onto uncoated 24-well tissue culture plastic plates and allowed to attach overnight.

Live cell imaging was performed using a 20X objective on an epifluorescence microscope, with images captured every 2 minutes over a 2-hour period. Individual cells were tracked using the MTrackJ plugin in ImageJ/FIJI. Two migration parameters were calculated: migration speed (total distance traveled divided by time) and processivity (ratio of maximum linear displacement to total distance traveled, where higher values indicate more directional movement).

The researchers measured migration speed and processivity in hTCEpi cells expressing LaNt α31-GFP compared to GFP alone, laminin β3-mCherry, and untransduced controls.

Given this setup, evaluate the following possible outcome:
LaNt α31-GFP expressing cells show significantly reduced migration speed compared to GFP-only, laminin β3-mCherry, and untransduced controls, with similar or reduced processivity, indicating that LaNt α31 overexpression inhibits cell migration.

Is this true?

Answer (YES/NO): YES